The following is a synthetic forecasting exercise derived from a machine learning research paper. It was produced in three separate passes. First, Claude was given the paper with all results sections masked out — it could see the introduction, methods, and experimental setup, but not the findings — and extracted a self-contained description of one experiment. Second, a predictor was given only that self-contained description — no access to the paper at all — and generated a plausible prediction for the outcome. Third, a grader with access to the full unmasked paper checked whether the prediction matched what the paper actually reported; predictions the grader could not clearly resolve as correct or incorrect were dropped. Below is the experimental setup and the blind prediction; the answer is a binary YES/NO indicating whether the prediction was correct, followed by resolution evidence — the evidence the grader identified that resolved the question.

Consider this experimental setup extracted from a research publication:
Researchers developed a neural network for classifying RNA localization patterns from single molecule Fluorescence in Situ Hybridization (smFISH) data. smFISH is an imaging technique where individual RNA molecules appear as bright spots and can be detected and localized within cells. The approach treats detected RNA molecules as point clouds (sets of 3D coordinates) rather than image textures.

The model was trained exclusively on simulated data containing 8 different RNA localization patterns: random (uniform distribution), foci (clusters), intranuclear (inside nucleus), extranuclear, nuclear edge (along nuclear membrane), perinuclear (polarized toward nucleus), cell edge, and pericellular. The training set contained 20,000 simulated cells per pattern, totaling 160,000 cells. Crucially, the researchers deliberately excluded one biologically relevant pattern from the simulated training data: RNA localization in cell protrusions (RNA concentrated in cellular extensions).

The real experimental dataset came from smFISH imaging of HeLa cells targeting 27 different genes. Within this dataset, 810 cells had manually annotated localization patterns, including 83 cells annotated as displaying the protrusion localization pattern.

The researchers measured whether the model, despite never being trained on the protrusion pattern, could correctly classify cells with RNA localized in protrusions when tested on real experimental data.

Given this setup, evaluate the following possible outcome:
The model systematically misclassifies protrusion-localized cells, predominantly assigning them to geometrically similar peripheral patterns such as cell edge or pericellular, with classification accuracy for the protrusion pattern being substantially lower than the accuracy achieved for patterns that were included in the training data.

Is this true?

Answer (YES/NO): NO